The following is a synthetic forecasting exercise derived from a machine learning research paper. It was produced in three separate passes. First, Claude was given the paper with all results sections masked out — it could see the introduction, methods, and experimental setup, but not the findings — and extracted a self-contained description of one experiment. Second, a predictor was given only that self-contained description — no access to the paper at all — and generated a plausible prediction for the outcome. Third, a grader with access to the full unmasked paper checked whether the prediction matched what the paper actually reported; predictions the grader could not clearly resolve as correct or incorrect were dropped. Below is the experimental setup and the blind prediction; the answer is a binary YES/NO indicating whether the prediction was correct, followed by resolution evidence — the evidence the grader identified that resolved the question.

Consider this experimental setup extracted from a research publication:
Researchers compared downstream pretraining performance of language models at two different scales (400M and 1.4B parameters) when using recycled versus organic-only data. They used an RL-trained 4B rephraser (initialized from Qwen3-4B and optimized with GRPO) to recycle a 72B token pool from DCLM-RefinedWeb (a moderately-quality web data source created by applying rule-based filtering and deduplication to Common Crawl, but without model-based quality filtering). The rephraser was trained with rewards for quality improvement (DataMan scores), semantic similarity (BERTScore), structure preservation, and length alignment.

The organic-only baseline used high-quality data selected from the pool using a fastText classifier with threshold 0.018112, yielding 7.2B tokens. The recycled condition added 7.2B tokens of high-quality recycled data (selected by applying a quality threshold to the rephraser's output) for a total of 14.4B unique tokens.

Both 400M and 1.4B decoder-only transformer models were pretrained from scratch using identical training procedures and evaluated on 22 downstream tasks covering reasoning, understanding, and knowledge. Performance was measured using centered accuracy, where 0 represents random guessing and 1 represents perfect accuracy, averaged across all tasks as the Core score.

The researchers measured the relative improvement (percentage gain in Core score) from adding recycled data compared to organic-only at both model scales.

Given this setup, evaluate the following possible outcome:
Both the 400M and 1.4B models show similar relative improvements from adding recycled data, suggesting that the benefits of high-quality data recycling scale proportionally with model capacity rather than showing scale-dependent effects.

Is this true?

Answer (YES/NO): NO